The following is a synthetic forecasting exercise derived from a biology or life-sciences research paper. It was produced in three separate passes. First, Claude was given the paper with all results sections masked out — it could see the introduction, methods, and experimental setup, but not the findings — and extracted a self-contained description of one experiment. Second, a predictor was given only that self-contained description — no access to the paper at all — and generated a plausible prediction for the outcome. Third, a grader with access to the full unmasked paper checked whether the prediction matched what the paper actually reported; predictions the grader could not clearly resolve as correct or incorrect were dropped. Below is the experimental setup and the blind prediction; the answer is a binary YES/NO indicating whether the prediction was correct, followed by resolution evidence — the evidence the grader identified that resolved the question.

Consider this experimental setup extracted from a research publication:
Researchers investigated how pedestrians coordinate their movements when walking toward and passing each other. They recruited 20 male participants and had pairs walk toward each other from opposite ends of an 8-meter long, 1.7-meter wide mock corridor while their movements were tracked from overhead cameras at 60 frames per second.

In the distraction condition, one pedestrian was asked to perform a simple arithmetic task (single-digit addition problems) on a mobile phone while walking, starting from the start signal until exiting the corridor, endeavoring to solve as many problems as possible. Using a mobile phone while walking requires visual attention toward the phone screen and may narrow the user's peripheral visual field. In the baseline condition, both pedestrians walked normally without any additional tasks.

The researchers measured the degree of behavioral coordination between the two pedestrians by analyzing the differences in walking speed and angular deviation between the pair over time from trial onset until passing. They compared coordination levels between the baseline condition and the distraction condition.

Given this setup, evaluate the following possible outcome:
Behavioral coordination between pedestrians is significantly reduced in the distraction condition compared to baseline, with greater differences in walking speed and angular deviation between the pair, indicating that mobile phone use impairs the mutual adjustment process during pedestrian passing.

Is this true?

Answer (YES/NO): YES